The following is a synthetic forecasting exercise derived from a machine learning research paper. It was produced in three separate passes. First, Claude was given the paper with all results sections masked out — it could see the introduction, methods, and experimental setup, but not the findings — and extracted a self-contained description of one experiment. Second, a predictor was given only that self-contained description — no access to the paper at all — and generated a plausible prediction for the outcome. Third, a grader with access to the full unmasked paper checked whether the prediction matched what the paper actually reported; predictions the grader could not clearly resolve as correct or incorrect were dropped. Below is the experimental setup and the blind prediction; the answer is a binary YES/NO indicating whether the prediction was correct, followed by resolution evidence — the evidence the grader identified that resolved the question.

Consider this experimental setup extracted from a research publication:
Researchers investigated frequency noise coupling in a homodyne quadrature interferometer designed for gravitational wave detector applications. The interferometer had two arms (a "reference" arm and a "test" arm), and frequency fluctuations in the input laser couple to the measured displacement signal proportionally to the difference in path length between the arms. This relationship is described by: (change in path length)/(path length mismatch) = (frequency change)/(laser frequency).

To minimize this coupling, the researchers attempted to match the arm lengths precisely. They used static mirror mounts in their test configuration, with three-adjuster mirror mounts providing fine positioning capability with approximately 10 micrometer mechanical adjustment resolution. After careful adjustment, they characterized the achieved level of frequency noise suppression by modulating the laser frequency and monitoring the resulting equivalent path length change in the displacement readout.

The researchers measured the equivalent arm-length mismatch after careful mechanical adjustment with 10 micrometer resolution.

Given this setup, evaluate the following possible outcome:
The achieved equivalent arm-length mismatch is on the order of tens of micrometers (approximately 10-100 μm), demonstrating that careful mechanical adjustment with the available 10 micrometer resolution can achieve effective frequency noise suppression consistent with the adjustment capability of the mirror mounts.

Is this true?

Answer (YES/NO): NO